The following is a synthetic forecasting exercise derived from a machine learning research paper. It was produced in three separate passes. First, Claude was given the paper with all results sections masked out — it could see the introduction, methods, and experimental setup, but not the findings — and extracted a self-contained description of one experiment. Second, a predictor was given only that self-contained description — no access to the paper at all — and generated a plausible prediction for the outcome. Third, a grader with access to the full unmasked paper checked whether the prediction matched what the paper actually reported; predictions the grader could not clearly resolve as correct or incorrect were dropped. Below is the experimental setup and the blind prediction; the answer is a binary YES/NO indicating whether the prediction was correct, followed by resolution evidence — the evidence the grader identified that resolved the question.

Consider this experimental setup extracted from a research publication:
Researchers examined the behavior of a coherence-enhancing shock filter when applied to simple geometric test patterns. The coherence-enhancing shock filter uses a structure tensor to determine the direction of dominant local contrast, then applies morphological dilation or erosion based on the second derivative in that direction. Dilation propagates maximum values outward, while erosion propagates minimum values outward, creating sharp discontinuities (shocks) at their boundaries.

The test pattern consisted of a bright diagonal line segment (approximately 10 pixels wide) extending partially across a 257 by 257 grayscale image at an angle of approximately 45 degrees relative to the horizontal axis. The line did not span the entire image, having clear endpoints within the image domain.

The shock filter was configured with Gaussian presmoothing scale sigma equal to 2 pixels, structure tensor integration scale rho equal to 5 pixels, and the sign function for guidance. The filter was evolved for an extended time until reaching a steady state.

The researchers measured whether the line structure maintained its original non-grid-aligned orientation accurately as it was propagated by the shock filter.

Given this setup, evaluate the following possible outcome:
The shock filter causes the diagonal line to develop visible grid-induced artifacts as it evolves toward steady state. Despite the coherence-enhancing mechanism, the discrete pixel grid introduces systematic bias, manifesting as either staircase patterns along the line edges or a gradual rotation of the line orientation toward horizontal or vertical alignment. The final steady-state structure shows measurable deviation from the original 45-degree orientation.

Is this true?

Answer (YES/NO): NO